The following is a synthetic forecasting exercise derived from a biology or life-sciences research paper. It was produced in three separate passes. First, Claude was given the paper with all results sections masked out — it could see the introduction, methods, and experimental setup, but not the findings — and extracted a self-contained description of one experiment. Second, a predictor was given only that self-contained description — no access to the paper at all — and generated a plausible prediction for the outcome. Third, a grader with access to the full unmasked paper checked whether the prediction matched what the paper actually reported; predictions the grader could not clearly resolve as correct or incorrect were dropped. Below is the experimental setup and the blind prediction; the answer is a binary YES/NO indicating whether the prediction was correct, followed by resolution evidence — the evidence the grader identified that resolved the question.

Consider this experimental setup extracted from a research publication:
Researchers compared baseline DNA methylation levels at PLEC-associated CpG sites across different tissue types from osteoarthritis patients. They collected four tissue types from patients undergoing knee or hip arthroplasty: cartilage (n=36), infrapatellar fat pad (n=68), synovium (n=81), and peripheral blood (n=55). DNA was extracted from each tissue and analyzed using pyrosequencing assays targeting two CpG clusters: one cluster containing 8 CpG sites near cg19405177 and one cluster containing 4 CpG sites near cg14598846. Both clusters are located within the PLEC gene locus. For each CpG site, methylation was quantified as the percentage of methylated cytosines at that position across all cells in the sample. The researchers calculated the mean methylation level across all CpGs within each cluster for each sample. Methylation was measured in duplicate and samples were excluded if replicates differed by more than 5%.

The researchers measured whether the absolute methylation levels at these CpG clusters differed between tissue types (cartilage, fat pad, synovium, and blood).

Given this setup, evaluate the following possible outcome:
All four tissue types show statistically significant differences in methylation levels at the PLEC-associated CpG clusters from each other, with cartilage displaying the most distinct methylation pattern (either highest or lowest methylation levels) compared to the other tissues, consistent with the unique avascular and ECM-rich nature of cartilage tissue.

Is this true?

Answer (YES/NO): NO